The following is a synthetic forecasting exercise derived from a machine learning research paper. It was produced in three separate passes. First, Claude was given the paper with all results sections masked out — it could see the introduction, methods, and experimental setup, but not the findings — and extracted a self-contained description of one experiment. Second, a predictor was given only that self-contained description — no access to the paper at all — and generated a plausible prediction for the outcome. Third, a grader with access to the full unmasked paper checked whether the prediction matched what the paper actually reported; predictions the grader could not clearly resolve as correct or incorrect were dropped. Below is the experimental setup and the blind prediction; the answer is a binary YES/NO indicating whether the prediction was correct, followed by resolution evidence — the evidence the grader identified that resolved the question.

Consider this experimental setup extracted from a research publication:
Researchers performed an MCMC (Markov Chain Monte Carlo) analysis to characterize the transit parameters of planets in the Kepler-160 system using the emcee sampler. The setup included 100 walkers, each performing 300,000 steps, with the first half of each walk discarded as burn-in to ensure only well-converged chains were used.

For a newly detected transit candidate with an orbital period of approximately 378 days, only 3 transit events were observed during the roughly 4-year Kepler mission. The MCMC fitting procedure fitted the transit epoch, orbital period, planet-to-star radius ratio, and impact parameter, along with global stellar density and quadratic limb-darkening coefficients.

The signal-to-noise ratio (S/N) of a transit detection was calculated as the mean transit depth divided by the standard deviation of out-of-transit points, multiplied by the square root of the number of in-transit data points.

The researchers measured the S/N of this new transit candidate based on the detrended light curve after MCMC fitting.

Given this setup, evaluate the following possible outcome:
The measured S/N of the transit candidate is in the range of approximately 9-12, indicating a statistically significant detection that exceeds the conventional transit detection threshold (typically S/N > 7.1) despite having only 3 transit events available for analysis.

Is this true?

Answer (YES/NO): YES